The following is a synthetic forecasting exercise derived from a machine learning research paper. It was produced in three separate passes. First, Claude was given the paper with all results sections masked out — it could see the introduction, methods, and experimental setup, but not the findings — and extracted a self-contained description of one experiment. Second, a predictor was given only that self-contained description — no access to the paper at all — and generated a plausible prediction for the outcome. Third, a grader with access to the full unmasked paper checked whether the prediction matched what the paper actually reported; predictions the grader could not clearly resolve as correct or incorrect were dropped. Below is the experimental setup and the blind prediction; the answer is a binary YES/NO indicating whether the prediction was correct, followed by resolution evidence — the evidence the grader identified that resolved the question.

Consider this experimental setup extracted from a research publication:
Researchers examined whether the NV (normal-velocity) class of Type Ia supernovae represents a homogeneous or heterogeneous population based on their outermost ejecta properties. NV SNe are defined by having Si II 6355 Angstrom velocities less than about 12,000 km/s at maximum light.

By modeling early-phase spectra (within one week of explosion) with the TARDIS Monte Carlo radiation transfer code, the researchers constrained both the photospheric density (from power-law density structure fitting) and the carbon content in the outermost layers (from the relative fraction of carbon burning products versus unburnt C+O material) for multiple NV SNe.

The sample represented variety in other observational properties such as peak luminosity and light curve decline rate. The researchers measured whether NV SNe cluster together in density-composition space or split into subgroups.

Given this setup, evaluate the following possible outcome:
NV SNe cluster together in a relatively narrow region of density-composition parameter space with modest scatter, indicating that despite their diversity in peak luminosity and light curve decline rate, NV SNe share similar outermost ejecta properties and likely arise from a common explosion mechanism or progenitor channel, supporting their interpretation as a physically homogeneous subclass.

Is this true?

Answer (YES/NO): NO